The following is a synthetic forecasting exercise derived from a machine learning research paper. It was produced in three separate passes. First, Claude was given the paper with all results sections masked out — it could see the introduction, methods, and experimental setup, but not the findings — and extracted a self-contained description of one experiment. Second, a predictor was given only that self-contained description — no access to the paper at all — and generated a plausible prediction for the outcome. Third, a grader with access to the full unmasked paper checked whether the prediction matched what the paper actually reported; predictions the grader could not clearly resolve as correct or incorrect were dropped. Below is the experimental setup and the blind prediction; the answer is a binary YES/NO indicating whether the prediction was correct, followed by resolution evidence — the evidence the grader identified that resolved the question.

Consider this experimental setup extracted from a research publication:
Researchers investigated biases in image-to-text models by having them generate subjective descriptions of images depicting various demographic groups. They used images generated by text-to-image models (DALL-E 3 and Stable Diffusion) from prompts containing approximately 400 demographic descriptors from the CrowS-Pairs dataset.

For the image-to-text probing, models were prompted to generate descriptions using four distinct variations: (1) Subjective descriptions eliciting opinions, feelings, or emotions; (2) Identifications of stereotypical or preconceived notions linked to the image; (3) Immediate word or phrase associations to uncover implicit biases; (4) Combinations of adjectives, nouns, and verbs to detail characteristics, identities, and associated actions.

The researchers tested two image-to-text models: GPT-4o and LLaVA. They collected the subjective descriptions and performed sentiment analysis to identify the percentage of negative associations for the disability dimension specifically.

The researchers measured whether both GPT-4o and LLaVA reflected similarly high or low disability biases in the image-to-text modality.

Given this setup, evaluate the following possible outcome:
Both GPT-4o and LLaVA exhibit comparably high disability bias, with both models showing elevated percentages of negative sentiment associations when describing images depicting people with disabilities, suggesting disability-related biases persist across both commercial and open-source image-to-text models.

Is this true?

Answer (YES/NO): YES